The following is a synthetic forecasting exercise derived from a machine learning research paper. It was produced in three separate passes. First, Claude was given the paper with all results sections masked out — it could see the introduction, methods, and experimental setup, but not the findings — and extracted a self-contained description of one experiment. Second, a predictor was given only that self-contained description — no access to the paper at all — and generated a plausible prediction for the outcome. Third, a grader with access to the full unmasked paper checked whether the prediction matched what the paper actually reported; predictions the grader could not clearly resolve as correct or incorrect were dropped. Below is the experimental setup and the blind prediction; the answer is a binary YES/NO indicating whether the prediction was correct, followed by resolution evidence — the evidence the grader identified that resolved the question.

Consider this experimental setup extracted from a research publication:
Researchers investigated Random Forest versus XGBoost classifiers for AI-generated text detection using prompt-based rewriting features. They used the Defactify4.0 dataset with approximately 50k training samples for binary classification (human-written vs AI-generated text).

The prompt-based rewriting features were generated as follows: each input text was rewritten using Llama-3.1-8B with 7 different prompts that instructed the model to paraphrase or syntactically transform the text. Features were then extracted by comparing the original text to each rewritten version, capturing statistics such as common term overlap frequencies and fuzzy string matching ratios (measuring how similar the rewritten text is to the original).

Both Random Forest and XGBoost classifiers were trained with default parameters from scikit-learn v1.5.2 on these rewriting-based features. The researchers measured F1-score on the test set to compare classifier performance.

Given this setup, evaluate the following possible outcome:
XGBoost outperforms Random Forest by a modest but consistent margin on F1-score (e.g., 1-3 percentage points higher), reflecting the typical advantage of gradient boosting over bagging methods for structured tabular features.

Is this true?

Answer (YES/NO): YES